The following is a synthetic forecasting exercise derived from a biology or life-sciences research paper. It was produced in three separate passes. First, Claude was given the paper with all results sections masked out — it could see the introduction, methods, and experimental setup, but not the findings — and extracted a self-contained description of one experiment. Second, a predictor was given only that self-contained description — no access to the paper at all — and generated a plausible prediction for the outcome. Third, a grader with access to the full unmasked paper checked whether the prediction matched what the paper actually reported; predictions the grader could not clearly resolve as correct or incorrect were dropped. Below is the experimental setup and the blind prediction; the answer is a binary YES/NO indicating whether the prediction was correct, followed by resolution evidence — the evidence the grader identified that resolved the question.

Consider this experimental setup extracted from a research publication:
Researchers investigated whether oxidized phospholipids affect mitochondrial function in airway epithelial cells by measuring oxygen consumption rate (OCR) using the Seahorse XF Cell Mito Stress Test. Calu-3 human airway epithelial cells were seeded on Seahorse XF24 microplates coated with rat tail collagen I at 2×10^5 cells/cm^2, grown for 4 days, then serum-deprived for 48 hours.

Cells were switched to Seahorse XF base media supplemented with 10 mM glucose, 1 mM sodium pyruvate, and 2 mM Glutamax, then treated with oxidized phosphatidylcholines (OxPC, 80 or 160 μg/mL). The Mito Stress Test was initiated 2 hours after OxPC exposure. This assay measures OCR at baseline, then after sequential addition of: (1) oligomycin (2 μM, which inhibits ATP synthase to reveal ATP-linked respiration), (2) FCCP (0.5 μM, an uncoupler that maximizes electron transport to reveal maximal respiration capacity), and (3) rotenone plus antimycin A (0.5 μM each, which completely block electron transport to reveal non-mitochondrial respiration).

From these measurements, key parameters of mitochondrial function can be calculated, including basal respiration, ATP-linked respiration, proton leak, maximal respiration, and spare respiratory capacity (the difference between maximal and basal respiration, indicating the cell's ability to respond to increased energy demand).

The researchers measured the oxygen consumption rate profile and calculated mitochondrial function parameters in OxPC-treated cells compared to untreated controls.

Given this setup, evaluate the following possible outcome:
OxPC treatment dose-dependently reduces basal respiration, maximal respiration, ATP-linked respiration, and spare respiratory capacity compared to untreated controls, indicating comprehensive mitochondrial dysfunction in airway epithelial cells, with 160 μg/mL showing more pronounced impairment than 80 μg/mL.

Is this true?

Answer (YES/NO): NO